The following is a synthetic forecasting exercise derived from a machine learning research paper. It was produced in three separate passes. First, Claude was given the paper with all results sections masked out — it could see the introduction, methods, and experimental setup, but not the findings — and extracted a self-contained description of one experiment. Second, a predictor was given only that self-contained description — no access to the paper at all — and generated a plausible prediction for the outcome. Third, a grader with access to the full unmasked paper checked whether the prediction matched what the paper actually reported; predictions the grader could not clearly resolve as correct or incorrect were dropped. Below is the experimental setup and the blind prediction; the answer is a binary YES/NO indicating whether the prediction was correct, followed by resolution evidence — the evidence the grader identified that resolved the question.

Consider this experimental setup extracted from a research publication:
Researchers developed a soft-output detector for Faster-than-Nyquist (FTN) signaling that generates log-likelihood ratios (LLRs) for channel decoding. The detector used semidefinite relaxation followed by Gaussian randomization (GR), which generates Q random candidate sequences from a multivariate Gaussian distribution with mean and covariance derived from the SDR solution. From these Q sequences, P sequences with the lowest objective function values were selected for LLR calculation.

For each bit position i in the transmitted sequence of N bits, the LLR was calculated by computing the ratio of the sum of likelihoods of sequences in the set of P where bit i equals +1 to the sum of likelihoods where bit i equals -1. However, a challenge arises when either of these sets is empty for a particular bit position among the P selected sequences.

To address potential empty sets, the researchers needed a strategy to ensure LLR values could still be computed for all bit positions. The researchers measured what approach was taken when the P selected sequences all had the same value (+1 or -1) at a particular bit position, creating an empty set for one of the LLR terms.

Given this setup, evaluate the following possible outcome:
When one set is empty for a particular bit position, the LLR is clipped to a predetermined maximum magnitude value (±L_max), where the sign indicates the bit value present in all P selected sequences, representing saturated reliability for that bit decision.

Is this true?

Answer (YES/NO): NO